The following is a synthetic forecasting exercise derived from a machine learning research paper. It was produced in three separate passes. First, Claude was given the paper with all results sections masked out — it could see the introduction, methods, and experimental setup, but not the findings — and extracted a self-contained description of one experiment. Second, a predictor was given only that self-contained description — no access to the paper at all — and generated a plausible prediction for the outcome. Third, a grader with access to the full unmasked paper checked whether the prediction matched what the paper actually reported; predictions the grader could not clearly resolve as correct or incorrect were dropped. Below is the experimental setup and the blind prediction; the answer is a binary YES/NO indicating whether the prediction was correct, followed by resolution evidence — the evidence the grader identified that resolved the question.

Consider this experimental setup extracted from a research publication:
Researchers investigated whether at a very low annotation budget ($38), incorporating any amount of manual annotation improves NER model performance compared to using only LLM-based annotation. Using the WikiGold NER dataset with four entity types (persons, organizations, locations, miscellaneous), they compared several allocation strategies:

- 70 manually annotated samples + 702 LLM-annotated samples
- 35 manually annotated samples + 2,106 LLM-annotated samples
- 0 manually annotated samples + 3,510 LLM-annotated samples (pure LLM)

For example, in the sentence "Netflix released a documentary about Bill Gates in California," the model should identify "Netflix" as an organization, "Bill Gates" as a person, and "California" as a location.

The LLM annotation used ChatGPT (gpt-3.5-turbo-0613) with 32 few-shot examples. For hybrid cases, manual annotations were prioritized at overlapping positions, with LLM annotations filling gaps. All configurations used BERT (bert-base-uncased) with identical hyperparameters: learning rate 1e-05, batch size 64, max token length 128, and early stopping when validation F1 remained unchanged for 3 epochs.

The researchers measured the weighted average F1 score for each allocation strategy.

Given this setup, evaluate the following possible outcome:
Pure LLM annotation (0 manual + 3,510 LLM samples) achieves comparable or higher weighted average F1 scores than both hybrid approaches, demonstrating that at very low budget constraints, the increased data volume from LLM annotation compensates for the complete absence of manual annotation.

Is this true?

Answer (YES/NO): YES